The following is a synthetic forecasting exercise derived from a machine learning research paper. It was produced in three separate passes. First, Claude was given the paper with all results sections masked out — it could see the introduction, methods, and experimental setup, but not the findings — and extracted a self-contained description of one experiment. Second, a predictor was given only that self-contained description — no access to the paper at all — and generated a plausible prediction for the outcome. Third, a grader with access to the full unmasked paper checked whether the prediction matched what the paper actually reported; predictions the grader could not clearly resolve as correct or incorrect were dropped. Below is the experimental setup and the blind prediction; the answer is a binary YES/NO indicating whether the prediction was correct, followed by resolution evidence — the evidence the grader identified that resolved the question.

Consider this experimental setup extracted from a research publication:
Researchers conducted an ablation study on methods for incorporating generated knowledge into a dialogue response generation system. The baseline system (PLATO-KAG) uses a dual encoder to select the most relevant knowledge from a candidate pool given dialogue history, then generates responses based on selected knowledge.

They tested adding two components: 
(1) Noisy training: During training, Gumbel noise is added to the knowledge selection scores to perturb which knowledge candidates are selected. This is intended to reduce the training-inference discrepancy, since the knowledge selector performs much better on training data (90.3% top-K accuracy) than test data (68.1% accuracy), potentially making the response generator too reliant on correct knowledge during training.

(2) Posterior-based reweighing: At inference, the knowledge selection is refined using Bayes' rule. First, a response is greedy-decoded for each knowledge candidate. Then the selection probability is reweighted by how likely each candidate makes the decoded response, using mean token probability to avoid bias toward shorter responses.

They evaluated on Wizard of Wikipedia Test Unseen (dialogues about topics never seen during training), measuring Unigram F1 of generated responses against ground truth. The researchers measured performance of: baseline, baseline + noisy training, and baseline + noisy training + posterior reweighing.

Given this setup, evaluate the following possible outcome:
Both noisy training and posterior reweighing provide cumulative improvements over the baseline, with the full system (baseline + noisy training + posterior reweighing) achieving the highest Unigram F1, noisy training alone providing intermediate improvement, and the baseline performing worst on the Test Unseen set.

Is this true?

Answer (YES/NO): NO